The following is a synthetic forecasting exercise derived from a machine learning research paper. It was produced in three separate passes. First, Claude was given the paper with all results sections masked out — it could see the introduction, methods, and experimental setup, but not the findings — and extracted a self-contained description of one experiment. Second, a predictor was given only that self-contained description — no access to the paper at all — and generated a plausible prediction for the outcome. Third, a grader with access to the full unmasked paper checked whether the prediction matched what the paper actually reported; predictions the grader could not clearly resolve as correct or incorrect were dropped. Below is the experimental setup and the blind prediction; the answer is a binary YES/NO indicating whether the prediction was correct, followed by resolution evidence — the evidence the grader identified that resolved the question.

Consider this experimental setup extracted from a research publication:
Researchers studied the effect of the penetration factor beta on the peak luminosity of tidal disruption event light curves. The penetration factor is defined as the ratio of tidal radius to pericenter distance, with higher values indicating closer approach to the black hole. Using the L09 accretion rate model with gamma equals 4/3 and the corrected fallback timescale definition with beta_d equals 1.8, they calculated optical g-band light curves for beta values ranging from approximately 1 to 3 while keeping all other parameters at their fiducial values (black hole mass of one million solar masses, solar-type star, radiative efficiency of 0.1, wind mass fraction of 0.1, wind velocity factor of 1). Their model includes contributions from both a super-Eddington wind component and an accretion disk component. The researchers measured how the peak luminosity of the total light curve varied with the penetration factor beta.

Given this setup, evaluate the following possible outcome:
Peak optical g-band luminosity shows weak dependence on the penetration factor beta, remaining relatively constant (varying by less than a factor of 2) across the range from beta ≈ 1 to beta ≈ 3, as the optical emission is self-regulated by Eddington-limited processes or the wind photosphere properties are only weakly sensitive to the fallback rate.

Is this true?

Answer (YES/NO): YES